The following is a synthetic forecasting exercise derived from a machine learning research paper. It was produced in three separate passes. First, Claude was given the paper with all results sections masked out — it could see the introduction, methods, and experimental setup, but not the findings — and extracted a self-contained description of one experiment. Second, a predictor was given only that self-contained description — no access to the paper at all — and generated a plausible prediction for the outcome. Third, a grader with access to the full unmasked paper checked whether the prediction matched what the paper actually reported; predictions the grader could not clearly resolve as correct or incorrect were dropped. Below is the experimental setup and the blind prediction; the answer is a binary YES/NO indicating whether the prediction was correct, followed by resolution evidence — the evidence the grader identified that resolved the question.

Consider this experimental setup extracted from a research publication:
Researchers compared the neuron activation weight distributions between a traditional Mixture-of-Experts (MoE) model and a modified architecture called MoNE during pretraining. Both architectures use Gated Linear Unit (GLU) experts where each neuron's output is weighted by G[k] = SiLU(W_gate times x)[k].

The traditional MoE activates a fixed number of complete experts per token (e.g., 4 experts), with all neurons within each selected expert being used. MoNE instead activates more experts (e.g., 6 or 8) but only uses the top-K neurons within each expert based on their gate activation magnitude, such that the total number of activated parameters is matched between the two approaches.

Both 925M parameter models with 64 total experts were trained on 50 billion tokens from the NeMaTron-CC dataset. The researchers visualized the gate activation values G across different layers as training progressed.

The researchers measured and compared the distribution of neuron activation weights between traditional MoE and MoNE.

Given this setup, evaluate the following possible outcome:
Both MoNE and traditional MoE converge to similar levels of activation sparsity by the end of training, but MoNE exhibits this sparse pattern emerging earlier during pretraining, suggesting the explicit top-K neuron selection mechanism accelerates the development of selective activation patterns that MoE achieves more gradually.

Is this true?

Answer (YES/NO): NO